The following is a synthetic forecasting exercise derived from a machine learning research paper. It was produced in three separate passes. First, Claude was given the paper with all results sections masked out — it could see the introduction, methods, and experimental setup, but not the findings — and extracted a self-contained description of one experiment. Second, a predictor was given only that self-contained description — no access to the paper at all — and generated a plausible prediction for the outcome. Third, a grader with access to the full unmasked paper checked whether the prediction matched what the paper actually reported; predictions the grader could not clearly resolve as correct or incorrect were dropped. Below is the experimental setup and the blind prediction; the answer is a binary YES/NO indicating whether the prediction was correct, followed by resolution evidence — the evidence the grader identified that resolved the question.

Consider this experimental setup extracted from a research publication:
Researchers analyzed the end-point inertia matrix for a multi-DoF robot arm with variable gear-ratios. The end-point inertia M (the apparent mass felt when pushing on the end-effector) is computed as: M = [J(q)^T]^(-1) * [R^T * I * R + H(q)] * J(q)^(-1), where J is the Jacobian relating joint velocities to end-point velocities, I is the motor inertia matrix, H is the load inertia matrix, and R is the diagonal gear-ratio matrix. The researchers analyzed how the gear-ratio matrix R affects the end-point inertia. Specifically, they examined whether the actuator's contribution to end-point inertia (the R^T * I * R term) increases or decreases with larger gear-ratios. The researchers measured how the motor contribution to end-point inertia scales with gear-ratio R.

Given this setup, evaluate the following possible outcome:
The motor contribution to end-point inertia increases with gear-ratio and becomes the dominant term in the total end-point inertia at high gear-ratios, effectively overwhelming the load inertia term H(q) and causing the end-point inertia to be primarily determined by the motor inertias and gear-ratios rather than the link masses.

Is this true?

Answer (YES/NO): YES